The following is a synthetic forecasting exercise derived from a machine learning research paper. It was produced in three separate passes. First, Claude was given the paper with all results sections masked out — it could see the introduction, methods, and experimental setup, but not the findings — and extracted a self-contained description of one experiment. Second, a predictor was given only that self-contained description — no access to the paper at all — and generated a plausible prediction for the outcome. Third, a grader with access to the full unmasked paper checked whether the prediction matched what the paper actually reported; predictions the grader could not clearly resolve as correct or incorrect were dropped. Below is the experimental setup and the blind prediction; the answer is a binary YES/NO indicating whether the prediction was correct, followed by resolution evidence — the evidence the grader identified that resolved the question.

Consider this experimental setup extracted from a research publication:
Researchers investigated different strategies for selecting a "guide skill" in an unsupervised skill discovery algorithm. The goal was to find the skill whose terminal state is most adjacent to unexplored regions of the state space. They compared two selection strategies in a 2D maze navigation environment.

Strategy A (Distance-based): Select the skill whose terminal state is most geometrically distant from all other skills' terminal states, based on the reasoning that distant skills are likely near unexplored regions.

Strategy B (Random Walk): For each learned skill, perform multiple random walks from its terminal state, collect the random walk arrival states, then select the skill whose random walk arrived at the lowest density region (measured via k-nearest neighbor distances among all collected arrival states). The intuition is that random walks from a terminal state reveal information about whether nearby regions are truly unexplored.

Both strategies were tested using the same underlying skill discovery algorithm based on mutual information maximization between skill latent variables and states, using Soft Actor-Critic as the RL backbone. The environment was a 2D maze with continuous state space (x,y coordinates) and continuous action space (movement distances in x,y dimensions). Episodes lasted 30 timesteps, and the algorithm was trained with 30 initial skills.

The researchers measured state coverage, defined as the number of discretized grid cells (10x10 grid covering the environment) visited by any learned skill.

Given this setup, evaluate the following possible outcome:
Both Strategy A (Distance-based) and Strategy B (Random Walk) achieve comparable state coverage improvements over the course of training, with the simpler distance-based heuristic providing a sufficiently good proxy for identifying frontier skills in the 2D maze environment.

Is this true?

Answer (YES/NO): NO